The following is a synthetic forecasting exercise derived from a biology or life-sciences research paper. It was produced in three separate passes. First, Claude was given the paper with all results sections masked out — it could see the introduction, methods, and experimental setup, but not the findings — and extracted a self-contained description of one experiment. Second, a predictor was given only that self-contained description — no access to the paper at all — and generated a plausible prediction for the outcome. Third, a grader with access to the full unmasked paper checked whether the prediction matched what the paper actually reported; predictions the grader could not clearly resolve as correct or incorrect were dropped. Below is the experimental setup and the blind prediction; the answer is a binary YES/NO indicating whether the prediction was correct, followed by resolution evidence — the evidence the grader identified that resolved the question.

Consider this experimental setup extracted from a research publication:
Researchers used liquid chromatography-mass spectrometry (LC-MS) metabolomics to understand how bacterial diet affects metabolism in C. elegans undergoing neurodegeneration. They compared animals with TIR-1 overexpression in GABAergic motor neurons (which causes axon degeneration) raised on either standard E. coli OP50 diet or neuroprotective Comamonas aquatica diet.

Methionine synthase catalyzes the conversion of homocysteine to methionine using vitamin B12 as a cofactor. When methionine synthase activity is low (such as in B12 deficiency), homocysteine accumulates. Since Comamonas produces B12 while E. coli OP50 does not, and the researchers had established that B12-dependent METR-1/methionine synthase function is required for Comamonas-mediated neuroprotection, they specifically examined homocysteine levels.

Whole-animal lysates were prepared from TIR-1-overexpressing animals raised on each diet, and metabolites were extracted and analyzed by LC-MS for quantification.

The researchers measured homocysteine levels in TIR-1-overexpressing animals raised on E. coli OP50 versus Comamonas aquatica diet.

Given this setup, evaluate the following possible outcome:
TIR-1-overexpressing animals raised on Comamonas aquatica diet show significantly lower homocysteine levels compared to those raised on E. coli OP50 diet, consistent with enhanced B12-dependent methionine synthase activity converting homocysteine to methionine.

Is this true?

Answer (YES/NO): YES